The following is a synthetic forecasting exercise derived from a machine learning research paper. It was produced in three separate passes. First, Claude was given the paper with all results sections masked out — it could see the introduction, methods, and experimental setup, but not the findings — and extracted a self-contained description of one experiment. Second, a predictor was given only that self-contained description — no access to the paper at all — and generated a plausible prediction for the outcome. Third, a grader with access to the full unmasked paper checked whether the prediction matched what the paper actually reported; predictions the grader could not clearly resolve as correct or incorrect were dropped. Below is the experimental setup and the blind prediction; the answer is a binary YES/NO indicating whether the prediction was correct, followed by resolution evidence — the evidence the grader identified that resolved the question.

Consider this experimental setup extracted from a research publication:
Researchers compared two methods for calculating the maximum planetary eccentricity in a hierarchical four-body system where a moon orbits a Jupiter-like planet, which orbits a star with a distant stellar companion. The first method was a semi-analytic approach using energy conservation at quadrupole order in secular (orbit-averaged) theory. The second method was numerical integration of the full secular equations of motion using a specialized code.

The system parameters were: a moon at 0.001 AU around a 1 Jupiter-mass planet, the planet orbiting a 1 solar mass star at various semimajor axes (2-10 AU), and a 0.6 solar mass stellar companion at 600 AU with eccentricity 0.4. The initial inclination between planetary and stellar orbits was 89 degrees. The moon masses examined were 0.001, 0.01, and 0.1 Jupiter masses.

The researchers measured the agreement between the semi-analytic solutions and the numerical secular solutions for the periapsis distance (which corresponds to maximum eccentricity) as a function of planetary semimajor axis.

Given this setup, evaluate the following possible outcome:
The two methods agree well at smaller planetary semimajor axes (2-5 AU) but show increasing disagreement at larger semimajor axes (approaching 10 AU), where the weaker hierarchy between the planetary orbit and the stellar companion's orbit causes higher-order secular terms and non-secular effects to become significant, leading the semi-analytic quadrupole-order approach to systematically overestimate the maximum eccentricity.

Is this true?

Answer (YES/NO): NO